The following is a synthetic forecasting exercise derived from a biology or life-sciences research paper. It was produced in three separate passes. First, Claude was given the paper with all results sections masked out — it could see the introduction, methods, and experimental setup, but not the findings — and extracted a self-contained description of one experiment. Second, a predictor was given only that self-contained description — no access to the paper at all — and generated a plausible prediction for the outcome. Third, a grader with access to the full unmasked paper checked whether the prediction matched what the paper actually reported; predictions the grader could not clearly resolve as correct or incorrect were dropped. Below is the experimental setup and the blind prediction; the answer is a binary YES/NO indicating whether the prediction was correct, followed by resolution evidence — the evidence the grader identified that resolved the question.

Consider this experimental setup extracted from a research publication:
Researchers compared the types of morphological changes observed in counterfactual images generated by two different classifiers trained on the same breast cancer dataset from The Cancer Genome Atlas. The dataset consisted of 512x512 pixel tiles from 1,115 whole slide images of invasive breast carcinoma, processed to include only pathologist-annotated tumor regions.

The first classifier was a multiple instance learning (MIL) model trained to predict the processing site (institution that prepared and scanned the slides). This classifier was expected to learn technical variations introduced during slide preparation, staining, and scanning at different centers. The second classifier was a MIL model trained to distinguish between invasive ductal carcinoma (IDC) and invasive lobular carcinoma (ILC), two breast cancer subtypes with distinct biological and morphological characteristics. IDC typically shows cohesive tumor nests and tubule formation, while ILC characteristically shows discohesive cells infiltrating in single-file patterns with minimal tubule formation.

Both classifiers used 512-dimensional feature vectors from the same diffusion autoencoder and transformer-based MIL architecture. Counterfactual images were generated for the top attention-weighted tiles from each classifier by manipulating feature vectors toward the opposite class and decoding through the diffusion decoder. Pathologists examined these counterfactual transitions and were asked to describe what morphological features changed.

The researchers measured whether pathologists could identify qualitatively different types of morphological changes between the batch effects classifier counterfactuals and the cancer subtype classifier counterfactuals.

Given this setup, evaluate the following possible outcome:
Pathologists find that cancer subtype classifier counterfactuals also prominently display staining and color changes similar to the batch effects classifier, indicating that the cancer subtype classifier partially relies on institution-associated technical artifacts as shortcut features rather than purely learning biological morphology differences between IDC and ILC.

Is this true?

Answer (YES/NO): NO